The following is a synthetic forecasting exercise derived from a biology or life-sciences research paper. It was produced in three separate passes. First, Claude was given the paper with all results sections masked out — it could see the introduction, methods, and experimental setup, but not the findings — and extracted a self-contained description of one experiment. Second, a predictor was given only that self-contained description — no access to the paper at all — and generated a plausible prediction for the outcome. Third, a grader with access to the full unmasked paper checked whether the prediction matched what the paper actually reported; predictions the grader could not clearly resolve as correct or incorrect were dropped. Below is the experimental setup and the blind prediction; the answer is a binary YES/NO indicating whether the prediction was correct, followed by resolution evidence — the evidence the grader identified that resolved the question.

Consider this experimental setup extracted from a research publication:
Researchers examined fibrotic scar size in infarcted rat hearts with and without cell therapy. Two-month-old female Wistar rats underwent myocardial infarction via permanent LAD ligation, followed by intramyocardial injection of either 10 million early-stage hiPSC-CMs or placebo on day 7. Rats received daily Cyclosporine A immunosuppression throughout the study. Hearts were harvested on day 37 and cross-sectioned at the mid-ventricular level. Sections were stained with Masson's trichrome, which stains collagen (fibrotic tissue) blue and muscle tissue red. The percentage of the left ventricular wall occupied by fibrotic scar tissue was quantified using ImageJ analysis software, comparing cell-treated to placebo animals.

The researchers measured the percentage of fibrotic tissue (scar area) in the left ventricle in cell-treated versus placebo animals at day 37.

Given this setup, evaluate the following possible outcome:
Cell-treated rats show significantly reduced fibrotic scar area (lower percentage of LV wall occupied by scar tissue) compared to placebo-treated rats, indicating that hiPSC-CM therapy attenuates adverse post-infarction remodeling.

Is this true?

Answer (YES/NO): NO